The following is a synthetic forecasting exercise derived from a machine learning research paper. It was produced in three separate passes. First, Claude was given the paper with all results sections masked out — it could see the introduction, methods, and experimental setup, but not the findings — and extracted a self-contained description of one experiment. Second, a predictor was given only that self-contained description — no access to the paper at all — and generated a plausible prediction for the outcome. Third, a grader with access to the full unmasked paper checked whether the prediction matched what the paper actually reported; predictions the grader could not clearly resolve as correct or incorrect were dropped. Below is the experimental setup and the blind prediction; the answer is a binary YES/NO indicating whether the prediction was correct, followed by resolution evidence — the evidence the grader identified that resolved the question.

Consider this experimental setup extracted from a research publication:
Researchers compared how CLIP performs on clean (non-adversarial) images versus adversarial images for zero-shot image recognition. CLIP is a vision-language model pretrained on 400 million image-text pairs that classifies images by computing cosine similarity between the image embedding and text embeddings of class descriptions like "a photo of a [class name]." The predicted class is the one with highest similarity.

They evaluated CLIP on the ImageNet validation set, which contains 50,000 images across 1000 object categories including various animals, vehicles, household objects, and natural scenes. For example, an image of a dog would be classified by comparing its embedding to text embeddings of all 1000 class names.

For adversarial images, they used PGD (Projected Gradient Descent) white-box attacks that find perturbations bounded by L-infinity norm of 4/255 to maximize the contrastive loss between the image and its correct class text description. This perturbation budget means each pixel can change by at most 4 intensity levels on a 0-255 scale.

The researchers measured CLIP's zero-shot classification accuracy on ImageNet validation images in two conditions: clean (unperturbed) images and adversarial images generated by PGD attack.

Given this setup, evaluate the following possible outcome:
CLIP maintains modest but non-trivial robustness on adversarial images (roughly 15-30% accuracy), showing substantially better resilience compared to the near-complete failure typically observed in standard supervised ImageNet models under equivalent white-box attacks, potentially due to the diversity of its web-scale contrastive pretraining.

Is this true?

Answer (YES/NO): NO